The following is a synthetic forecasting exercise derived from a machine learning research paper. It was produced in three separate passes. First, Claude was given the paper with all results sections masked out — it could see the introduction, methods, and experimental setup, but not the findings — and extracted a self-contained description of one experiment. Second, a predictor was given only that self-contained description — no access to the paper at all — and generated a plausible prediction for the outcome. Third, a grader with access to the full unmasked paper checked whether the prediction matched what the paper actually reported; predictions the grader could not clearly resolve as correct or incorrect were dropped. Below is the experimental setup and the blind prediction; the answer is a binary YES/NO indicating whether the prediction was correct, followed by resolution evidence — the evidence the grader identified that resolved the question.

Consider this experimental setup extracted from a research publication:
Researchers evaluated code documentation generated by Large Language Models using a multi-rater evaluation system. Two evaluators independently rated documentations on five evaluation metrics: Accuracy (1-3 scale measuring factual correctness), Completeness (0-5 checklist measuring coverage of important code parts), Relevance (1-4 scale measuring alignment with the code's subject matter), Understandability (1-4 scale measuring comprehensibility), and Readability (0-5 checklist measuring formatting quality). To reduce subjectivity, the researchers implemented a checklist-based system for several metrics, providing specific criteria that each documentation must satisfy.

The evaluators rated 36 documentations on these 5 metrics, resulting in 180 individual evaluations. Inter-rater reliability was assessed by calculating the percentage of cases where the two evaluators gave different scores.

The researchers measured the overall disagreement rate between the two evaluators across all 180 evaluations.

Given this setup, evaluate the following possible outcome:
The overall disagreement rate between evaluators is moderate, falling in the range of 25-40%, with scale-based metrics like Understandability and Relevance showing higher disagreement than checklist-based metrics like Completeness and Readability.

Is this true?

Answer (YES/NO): NO